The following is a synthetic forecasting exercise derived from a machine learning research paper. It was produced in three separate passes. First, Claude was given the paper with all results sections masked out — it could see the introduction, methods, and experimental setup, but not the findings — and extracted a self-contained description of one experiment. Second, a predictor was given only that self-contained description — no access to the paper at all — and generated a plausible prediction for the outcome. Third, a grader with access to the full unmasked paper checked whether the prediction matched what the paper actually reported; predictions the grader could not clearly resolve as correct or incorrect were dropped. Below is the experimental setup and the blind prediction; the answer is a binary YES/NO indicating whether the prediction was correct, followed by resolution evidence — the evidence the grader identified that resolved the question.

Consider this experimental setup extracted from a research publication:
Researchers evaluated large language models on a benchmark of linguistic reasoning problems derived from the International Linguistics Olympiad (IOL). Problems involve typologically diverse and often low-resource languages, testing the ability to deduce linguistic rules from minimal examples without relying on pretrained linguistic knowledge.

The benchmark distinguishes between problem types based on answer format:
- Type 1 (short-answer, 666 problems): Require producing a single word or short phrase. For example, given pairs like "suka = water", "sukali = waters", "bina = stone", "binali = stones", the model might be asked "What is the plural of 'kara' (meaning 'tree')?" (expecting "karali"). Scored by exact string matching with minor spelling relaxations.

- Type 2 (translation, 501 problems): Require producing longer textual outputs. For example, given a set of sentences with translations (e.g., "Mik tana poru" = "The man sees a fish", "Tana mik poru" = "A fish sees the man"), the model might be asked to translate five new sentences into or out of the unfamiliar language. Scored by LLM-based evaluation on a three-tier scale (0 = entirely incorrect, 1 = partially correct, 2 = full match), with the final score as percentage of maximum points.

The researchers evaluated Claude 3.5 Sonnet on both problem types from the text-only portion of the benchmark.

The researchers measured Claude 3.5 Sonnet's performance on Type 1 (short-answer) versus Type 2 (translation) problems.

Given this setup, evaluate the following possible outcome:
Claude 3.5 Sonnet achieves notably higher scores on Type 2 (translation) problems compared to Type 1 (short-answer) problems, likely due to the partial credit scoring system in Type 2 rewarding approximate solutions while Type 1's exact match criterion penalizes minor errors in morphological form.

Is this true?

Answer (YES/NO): YES